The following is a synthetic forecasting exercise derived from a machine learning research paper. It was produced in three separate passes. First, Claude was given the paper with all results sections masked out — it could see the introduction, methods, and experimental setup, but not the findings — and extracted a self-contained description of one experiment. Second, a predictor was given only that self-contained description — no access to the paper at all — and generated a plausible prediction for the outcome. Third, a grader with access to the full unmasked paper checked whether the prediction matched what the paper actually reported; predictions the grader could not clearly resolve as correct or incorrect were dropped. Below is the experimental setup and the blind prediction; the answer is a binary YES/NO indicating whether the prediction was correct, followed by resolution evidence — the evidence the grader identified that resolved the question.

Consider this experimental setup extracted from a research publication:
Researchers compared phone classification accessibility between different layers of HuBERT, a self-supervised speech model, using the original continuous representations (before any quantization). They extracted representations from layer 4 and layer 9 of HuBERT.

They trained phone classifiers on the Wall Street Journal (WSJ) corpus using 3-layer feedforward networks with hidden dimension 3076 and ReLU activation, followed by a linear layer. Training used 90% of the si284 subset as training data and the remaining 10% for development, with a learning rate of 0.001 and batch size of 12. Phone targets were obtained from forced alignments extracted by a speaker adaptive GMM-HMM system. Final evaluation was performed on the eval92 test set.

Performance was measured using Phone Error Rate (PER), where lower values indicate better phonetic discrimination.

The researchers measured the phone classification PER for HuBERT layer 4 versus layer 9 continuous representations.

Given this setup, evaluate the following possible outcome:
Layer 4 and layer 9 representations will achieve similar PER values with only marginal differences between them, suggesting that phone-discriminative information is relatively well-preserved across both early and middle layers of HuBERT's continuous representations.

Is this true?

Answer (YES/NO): NO